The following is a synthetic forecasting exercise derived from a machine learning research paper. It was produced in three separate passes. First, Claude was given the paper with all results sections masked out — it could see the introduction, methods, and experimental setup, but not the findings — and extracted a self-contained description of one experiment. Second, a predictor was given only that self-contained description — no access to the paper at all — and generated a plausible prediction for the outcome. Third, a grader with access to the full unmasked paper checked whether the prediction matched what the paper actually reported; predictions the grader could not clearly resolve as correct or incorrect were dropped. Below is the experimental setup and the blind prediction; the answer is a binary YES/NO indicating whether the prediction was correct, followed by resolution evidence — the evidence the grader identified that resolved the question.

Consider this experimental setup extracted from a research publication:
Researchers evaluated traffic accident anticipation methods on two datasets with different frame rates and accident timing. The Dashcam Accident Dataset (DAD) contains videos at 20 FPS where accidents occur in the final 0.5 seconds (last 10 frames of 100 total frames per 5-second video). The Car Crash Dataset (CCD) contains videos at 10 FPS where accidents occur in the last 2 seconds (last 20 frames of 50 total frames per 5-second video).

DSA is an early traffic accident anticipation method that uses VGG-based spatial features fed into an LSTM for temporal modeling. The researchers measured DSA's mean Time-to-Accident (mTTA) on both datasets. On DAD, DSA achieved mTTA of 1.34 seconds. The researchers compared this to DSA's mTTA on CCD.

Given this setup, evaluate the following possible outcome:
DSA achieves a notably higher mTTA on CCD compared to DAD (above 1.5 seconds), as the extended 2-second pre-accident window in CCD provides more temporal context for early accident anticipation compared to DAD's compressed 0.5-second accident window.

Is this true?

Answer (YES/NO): YES